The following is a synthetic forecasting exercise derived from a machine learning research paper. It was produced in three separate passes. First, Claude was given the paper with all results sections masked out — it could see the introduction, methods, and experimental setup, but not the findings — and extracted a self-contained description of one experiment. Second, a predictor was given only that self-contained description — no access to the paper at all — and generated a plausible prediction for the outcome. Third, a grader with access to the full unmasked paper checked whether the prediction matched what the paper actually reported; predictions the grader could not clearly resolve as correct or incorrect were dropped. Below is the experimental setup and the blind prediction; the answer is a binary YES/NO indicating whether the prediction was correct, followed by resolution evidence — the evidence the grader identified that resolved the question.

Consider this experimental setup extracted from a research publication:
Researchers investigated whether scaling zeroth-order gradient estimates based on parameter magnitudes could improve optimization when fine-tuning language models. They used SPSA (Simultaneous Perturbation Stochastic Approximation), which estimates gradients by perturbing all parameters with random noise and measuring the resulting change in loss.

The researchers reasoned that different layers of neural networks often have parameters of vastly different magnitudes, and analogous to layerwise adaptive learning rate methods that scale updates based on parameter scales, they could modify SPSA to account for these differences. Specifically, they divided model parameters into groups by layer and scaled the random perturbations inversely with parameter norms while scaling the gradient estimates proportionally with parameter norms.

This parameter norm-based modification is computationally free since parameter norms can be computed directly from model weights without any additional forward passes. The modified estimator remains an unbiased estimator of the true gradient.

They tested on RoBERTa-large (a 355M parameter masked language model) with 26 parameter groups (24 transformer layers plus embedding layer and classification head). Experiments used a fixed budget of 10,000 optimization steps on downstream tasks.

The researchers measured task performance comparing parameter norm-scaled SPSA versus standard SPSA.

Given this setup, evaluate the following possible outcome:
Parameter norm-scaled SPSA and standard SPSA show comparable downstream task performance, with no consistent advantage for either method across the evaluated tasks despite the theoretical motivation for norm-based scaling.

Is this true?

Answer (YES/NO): YES